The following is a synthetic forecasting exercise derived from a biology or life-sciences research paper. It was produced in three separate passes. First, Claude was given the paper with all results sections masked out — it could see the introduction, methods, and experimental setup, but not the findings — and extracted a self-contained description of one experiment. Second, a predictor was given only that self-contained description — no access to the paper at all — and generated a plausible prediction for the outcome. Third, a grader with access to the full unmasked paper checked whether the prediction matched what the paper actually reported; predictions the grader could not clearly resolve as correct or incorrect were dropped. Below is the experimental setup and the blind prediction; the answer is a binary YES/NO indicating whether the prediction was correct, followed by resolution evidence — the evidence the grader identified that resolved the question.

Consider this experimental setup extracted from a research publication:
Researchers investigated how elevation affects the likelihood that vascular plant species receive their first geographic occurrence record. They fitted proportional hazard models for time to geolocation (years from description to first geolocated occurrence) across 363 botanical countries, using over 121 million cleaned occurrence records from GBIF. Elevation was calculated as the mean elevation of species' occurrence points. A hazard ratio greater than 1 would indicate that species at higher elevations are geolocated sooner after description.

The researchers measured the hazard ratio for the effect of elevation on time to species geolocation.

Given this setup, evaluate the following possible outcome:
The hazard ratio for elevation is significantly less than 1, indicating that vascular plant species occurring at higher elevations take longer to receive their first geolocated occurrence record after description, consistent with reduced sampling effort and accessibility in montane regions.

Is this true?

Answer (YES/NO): NO